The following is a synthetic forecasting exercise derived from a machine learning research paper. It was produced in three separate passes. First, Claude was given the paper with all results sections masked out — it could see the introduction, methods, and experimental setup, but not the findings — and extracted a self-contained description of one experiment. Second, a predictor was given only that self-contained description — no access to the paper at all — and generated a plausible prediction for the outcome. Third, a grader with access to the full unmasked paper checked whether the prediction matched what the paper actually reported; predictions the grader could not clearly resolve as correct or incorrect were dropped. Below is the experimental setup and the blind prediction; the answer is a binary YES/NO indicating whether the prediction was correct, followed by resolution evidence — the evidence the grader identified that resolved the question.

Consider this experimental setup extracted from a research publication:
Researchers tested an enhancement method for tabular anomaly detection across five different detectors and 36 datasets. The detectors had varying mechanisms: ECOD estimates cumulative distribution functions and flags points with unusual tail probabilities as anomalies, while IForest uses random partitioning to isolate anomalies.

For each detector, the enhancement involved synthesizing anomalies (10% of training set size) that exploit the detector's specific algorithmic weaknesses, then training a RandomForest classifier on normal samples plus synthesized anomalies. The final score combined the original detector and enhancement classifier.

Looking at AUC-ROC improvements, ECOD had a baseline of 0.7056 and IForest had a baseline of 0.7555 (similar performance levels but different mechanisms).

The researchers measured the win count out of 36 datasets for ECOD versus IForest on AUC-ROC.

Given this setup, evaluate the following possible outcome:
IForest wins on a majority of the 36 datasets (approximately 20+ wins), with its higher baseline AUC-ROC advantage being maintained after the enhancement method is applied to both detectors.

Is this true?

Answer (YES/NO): YES